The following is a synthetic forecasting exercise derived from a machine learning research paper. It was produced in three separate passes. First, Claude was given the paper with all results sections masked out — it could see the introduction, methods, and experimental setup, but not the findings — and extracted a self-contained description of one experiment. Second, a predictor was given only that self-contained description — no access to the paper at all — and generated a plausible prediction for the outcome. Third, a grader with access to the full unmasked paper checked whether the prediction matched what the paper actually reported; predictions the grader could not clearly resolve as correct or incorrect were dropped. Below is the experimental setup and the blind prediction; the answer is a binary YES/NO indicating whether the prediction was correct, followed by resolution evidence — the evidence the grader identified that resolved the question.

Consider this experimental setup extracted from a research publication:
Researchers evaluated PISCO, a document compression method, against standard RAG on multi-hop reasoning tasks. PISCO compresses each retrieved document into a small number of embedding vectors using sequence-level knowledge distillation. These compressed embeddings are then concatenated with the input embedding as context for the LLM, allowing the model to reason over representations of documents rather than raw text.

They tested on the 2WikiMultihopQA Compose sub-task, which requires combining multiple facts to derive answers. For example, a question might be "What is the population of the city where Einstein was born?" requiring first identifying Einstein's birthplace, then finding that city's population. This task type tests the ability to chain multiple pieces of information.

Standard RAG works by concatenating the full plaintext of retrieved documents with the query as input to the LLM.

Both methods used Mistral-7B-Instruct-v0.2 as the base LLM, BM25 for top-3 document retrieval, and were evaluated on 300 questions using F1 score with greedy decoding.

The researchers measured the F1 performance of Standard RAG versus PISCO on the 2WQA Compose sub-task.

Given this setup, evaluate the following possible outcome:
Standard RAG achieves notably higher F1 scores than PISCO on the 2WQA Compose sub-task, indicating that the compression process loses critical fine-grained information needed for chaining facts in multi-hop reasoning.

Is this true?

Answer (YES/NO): NO